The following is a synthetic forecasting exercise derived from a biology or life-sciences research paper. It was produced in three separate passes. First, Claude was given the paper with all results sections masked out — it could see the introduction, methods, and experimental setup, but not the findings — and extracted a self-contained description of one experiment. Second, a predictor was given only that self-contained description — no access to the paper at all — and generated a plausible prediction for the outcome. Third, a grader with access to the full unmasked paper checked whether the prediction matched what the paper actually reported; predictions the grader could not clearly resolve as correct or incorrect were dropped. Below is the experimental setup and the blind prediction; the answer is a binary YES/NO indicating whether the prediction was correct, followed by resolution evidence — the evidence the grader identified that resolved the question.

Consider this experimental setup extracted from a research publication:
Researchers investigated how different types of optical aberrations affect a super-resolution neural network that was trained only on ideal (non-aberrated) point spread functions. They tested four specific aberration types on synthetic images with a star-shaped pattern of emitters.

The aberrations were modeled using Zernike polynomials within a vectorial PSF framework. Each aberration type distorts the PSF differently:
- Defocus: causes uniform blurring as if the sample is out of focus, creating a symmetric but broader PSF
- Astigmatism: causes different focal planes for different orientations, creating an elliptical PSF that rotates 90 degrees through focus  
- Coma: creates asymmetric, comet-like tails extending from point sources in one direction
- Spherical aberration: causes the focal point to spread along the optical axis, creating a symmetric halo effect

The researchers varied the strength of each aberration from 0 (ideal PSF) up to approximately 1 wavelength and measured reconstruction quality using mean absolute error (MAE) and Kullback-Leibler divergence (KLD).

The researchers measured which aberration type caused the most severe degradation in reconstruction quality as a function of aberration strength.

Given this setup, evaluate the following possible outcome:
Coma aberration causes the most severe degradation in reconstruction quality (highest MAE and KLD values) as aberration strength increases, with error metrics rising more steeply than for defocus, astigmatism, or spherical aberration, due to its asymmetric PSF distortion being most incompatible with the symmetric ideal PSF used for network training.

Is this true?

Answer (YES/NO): YES